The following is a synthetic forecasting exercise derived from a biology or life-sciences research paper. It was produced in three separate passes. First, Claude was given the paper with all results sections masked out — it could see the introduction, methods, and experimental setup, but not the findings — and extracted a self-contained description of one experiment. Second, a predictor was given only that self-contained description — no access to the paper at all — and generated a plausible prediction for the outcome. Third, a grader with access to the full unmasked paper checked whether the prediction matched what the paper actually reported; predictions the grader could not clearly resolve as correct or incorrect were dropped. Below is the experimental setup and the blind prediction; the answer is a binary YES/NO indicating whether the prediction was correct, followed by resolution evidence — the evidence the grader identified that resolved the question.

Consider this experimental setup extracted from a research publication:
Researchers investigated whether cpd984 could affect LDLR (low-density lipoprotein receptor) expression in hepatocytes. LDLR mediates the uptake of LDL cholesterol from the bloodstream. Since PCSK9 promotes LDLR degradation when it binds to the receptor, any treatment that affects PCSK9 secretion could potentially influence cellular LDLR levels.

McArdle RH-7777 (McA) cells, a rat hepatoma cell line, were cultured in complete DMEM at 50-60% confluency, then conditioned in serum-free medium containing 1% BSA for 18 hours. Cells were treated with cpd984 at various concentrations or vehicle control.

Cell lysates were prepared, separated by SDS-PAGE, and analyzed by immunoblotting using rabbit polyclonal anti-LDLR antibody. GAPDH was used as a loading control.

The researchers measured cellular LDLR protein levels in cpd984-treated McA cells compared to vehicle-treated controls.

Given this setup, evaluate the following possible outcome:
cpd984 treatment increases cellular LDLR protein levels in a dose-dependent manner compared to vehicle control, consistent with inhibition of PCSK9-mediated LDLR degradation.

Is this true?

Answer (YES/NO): NO